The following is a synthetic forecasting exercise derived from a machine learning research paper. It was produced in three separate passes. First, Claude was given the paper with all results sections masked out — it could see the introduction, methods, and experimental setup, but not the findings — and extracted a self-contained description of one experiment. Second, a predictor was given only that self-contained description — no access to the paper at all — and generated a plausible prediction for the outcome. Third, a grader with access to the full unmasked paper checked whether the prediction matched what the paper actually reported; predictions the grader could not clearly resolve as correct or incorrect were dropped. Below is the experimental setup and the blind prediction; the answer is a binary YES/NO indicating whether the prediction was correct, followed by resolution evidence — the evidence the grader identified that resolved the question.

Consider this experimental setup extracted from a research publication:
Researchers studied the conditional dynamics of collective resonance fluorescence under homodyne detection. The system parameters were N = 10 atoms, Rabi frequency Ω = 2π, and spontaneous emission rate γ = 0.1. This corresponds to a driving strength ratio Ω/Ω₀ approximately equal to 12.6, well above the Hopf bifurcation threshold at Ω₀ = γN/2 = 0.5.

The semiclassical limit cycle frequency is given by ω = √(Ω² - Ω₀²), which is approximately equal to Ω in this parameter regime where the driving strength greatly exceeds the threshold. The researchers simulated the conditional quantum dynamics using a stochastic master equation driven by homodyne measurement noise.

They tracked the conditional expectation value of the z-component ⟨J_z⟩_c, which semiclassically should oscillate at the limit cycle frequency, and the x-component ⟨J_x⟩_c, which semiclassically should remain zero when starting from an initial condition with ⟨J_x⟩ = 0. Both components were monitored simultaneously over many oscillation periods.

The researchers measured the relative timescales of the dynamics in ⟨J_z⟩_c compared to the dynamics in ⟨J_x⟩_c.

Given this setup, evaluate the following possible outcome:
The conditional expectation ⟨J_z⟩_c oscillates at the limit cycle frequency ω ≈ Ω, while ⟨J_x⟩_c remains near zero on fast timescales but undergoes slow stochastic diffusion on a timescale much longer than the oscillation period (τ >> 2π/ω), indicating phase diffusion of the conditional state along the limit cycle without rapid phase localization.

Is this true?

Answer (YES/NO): YES